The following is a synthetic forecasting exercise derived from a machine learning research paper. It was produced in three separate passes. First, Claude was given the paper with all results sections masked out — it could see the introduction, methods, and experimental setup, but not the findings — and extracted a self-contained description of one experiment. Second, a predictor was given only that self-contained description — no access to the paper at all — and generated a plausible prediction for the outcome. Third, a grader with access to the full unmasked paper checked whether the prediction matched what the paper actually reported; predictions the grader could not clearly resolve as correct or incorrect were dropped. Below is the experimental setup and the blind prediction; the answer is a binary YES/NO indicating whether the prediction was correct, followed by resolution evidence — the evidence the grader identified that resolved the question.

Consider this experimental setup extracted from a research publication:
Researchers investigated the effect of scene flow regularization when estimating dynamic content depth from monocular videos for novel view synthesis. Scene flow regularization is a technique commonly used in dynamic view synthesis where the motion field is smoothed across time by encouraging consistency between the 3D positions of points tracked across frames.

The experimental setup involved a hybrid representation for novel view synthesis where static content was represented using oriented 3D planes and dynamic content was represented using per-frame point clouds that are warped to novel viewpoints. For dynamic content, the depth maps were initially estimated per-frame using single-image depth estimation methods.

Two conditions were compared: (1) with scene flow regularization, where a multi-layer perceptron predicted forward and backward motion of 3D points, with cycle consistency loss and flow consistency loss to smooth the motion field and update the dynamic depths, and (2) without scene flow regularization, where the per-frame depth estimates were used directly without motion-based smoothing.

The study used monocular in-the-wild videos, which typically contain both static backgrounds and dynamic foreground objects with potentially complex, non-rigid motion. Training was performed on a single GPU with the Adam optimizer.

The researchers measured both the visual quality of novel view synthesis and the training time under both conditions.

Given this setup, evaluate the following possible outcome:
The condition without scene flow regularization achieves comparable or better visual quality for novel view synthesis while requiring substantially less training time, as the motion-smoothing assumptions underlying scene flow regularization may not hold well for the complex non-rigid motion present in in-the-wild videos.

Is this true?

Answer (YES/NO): YES